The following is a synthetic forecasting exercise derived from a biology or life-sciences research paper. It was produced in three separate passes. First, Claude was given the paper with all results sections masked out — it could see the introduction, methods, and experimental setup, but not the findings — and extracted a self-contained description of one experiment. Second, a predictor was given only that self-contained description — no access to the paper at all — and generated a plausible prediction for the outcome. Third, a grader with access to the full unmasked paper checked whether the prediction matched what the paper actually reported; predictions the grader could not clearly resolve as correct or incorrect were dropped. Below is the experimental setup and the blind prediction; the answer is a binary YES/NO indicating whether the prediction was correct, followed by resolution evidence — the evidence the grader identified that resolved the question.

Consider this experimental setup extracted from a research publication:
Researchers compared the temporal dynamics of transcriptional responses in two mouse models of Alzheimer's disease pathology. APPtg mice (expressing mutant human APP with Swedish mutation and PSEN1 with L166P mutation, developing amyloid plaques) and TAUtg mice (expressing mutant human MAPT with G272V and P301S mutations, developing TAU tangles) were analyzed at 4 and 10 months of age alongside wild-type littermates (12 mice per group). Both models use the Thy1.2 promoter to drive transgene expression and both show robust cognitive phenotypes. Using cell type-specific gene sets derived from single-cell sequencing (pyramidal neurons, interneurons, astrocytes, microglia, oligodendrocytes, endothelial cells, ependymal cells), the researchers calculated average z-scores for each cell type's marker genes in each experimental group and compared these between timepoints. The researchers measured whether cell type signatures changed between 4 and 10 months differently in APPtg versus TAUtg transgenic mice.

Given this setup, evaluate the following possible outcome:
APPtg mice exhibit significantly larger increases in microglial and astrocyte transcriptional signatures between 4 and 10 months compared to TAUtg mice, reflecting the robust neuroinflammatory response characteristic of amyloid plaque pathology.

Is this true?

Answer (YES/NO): YES